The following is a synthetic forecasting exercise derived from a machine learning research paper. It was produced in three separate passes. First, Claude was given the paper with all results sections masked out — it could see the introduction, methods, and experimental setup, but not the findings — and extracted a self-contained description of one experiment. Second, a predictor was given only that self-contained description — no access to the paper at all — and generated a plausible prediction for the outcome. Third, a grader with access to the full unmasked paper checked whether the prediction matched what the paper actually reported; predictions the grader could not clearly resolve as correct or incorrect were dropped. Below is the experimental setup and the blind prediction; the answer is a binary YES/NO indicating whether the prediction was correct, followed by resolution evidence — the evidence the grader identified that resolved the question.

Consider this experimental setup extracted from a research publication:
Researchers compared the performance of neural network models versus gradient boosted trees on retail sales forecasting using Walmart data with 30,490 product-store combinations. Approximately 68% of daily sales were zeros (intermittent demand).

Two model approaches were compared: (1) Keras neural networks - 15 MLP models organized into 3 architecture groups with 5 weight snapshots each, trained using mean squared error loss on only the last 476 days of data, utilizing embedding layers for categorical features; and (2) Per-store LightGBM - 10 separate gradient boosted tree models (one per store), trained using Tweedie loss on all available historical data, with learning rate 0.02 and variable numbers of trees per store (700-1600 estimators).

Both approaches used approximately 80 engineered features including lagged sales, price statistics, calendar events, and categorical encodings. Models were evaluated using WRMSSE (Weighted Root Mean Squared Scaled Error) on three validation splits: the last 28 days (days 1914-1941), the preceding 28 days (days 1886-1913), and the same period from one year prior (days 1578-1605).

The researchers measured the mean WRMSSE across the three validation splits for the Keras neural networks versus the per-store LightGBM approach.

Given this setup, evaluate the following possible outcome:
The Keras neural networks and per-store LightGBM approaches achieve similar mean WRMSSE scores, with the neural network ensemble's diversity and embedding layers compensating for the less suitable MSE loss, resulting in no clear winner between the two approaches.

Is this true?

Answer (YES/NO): NO